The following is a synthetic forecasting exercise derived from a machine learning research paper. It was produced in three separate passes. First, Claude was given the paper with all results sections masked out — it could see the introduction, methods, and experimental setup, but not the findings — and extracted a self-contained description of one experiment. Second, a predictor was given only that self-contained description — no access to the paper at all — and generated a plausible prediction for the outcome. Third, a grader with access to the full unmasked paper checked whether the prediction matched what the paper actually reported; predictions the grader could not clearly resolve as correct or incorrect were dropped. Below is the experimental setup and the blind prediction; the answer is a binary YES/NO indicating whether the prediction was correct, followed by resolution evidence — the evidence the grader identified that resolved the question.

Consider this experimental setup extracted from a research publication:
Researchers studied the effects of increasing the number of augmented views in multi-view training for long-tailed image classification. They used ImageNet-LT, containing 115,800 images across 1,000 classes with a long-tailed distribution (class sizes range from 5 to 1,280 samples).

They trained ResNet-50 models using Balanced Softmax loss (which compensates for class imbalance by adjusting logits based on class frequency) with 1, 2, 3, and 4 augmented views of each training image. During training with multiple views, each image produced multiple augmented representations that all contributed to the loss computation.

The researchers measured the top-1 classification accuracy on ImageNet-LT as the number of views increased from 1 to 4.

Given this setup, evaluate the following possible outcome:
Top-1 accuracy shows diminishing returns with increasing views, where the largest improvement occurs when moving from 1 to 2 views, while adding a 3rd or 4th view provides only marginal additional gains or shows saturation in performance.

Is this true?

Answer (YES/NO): NO